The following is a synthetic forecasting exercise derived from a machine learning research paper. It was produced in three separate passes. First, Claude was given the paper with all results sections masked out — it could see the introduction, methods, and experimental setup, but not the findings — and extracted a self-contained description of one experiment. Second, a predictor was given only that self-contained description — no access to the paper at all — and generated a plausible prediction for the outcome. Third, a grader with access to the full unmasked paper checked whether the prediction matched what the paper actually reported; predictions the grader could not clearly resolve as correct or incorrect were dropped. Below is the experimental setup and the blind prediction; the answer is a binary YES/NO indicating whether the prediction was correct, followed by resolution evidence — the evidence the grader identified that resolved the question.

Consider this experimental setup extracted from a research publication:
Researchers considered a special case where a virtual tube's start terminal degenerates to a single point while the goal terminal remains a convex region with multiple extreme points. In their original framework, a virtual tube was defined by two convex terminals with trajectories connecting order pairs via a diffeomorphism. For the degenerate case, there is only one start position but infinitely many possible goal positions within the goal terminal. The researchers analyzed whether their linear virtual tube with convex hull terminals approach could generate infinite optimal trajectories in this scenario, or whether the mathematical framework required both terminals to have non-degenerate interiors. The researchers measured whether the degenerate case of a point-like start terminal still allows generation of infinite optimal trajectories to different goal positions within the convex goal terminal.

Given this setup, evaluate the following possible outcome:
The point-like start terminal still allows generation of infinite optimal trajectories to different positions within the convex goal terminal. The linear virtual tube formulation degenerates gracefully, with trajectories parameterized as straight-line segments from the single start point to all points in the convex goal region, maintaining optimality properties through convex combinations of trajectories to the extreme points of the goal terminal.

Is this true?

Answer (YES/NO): NO